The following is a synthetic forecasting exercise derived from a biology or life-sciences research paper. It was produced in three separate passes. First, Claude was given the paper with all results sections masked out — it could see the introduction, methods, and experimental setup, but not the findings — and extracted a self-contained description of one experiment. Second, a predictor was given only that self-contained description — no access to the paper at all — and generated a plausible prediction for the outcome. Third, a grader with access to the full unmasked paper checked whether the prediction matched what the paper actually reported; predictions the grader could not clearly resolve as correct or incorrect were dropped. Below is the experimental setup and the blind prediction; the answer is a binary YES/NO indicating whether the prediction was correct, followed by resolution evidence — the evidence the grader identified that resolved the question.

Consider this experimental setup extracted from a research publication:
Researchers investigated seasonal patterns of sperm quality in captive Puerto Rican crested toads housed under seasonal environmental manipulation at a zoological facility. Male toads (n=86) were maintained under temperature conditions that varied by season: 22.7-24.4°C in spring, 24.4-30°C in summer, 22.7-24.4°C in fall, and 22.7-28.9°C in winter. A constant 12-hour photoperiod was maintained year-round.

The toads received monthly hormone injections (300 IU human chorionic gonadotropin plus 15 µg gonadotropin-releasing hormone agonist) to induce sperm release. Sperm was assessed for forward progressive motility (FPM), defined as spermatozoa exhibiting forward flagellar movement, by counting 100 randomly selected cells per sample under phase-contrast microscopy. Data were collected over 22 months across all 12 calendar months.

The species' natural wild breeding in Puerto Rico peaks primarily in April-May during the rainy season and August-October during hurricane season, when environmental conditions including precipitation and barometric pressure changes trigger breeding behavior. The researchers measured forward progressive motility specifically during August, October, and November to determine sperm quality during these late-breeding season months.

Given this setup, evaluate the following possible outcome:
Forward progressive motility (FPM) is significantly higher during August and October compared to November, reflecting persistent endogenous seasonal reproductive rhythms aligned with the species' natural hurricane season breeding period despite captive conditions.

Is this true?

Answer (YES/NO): NO